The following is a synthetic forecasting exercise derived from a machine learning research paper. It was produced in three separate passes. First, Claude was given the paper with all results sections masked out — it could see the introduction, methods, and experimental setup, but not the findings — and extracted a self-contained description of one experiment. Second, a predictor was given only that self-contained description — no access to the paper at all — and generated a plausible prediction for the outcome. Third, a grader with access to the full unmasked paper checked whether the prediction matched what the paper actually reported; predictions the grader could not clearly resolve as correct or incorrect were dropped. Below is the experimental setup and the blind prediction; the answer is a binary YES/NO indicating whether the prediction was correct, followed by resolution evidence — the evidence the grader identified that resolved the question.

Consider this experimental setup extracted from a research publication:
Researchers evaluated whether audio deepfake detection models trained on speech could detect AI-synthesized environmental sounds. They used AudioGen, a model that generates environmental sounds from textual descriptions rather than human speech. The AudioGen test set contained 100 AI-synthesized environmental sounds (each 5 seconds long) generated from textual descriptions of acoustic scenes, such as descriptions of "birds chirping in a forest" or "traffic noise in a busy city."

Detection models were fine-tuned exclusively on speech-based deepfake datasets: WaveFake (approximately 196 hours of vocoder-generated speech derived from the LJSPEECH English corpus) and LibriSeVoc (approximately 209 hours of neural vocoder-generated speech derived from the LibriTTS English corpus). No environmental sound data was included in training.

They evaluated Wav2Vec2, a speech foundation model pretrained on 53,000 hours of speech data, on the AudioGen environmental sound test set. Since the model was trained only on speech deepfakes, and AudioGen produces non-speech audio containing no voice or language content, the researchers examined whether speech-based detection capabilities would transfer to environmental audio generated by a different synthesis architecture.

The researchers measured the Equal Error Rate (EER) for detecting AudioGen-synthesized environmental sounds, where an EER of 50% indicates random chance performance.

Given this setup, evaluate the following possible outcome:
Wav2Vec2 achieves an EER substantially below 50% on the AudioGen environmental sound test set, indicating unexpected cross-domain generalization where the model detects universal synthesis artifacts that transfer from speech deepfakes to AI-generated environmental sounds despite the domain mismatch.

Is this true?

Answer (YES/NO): YES